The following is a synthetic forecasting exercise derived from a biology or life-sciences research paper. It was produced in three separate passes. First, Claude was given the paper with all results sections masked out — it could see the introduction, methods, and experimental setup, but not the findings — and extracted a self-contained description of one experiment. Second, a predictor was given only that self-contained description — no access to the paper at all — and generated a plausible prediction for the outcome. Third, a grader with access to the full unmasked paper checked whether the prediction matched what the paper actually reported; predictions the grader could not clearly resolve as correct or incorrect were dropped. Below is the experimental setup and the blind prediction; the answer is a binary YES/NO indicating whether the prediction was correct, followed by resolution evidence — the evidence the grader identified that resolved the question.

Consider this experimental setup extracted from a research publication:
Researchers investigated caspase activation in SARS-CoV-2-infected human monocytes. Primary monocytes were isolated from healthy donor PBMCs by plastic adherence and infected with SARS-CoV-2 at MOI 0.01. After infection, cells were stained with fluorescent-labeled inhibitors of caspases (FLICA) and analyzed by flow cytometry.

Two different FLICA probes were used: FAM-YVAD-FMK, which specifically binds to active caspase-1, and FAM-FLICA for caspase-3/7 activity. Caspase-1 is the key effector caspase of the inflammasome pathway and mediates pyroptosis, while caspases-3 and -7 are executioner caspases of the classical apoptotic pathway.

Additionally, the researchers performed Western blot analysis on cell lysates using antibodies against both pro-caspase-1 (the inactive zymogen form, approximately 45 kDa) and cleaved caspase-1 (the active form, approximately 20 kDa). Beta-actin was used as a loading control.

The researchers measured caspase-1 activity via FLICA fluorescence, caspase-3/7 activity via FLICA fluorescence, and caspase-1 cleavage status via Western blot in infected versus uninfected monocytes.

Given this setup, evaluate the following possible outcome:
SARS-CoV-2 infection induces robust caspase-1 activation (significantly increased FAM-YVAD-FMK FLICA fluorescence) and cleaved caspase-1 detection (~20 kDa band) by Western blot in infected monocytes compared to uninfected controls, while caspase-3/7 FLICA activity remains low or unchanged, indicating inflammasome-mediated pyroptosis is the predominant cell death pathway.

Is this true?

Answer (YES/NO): YES